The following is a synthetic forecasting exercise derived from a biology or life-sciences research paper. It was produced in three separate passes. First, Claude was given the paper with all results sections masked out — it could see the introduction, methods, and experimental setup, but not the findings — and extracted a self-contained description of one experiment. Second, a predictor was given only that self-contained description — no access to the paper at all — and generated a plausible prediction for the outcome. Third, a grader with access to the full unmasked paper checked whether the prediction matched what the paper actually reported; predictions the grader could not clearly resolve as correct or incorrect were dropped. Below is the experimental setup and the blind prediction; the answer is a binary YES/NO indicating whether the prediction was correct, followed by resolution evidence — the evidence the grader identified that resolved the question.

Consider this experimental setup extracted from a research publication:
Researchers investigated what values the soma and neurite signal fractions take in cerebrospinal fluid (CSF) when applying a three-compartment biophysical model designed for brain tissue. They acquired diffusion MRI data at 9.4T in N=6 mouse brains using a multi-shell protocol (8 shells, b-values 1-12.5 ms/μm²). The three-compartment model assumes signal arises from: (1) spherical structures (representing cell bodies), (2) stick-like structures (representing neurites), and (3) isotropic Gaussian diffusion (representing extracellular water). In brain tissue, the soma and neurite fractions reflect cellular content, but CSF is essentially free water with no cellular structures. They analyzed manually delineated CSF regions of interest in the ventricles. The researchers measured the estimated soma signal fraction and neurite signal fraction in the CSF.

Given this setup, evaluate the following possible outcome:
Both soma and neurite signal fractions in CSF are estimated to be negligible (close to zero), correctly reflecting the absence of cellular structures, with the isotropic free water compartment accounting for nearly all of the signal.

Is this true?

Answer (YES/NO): YES